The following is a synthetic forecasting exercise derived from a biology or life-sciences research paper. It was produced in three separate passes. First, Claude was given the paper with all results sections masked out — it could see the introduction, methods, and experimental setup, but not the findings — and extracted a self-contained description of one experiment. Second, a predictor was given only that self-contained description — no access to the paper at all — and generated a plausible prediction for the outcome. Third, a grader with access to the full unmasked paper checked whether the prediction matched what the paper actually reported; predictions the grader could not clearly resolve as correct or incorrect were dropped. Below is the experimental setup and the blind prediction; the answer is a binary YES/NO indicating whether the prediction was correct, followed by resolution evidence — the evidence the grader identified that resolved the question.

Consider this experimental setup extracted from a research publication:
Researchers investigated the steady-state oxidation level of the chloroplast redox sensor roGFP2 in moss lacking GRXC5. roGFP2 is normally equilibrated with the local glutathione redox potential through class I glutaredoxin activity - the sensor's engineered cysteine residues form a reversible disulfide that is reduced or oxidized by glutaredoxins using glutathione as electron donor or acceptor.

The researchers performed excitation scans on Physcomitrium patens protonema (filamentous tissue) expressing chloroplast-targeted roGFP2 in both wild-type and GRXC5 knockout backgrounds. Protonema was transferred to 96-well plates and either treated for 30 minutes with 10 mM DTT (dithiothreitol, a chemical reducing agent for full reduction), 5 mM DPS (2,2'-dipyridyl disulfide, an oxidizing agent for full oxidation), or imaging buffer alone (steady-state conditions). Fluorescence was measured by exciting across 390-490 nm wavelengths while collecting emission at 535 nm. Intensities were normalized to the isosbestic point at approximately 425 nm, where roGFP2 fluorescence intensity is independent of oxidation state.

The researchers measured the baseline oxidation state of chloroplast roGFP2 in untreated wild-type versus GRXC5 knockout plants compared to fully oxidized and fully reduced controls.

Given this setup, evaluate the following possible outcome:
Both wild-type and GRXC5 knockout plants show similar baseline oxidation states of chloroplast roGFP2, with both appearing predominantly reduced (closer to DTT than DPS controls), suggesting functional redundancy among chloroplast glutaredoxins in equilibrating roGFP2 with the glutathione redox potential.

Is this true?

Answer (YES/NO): NO